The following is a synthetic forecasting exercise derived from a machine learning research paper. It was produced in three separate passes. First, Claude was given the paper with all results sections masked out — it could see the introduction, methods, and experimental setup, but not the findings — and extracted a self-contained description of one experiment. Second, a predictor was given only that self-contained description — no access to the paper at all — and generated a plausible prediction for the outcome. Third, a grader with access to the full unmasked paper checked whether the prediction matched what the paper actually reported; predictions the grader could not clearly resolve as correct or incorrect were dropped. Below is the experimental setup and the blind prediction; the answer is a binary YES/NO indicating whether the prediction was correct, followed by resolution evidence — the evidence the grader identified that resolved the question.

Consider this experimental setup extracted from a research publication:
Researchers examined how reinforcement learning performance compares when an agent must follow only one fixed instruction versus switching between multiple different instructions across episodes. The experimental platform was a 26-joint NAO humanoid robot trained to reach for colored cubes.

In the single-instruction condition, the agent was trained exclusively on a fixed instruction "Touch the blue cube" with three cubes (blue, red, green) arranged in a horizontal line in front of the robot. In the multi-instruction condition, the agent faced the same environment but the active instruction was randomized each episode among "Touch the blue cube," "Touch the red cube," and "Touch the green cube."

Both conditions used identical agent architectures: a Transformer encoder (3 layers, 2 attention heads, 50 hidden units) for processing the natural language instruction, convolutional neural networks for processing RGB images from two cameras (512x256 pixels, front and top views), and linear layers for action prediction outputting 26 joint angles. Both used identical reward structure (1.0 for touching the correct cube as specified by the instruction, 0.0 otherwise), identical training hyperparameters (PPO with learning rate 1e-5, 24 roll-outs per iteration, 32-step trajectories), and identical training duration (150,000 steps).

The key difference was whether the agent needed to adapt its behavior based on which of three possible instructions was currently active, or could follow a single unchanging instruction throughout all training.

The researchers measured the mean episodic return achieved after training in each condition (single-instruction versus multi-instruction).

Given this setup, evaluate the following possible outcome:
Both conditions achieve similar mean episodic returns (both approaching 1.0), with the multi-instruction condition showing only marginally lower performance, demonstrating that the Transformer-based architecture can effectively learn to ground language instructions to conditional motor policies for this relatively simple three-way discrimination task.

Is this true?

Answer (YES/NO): NO